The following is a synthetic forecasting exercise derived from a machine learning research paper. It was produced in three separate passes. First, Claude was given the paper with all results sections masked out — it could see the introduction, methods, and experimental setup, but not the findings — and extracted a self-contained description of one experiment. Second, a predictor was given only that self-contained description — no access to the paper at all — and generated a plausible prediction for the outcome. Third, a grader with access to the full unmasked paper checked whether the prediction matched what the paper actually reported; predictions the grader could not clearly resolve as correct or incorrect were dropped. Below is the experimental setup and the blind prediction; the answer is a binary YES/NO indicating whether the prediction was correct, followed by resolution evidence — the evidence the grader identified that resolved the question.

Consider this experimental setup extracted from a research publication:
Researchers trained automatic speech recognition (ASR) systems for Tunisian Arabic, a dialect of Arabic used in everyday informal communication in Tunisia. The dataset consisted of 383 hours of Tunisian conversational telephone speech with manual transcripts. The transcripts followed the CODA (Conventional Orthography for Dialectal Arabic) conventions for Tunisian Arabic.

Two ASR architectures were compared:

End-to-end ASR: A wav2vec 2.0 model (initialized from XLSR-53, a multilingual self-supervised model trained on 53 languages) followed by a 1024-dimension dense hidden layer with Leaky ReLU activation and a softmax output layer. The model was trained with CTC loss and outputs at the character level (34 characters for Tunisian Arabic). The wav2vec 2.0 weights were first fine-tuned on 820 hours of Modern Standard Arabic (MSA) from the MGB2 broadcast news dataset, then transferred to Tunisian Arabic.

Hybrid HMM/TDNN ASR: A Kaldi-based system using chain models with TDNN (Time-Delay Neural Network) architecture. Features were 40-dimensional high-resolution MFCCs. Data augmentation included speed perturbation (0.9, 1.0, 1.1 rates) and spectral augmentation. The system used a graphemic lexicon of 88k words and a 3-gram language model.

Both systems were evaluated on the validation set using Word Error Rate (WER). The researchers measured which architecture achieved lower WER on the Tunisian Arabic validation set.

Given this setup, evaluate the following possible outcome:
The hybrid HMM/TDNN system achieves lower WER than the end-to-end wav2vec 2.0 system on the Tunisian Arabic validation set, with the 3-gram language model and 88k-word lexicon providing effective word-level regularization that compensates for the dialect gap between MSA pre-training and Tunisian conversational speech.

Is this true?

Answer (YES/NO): NO